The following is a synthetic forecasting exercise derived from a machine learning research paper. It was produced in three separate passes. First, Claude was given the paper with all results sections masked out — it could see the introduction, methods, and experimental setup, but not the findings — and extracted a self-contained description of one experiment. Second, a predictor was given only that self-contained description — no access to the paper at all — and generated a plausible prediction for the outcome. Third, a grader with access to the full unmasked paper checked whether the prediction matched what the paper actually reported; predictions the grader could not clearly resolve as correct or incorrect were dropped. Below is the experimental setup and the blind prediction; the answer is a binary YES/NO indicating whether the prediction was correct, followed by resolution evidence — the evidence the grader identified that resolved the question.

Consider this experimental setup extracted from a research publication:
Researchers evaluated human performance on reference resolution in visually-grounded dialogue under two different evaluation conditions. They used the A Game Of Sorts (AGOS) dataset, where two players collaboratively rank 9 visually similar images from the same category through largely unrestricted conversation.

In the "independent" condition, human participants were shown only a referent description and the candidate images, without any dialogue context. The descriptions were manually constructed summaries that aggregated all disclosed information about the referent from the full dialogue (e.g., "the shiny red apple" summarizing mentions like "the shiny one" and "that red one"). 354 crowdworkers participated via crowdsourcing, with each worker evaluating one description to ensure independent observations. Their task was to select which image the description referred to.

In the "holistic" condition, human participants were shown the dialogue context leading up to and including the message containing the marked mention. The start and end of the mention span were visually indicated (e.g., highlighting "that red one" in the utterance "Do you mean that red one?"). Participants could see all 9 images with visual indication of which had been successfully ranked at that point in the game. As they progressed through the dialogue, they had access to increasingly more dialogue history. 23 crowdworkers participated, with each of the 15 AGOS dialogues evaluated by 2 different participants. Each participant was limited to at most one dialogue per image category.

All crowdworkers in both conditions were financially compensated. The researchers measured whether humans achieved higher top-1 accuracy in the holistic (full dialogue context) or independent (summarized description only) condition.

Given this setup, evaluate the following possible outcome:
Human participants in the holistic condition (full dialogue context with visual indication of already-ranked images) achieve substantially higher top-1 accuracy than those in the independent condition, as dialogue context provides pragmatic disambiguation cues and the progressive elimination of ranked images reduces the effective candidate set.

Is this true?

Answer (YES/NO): YES